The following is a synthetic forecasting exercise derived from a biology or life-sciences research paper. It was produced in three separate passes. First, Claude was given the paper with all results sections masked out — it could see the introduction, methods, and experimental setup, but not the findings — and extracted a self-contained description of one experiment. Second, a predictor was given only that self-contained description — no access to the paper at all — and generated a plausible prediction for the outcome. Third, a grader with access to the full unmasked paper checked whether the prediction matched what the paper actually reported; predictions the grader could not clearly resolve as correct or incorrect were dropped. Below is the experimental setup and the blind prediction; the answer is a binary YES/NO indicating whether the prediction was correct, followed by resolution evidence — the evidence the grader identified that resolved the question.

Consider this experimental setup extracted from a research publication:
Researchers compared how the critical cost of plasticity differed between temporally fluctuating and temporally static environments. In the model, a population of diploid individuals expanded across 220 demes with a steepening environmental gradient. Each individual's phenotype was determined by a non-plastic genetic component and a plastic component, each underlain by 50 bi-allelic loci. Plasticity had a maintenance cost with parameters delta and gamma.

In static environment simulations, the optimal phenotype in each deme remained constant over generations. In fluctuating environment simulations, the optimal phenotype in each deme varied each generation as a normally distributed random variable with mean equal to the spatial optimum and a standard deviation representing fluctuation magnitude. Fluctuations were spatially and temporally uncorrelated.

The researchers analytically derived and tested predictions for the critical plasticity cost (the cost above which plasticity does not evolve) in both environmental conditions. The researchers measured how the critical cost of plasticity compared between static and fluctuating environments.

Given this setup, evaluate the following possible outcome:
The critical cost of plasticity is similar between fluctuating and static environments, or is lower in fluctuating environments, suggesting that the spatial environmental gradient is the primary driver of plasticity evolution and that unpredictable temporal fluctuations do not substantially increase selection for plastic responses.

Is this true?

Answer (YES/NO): NO